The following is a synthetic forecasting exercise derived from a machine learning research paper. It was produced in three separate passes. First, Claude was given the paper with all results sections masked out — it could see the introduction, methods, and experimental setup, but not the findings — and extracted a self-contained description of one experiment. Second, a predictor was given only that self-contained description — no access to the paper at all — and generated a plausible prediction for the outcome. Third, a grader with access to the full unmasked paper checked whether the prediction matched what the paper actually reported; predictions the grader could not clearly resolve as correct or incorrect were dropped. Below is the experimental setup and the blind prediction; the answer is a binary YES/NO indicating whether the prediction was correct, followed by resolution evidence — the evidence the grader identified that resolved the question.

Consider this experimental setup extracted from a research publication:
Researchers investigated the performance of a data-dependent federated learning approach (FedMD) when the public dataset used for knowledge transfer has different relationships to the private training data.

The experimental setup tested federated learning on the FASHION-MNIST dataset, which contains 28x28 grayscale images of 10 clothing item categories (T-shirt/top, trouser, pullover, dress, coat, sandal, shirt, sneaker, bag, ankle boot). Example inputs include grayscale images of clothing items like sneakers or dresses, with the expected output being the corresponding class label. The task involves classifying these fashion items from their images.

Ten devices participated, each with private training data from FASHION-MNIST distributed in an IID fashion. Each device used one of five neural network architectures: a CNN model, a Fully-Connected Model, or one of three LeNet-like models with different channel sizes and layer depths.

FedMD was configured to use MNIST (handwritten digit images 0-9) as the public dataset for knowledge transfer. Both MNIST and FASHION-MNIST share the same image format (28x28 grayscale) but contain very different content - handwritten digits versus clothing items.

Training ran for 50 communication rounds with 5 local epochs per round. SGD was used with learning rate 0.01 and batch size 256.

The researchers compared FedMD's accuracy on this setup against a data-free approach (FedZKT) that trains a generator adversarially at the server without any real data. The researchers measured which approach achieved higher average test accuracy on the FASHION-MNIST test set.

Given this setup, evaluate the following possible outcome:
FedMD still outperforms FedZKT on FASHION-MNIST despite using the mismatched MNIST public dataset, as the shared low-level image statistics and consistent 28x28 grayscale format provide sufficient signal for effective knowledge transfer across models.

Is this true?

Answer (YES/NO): YES